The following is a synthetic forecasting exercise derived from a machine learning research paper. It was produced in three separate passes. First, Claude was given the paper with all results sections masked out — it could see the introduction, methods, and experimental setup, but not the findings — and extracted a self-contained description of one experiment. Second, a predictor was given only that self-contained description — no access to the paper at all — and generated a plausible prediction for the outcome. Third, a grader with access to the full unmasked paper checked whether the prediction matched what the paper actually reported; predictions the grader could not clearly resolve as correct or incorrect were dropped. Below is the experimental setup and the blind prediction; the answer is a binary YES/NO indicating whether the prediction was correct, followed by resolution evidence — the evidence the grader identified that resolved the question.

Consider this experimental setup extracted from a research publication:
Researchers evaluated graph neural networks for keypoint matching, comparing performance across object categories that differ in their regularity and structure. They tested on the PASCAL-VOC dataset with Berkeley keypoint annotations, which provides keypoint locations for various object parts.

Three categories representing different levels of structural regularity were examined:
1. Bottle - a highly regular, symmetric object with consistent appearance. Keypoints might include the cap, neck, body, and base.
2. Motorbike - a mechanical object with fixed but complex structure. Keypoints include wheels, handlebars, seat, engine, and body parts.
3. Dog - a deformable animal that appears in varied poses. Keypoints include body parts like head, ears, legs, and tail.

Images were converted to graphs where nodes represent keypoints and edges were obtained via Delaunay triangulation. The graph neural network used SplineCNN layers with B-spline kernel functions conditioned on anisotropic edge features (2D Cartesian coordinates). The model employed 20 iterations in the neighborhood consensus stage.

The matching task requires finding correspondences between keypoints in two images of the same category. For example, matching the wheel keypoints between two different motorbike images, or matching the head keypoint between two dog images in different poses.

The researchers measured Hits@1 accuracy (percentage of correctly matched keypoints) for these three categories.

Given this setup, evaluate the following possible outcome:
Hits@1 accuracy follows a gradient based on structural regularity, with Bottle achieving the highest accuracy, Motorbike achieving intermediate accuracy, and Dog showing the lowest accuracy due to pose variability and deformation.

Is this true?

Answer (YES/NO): NO